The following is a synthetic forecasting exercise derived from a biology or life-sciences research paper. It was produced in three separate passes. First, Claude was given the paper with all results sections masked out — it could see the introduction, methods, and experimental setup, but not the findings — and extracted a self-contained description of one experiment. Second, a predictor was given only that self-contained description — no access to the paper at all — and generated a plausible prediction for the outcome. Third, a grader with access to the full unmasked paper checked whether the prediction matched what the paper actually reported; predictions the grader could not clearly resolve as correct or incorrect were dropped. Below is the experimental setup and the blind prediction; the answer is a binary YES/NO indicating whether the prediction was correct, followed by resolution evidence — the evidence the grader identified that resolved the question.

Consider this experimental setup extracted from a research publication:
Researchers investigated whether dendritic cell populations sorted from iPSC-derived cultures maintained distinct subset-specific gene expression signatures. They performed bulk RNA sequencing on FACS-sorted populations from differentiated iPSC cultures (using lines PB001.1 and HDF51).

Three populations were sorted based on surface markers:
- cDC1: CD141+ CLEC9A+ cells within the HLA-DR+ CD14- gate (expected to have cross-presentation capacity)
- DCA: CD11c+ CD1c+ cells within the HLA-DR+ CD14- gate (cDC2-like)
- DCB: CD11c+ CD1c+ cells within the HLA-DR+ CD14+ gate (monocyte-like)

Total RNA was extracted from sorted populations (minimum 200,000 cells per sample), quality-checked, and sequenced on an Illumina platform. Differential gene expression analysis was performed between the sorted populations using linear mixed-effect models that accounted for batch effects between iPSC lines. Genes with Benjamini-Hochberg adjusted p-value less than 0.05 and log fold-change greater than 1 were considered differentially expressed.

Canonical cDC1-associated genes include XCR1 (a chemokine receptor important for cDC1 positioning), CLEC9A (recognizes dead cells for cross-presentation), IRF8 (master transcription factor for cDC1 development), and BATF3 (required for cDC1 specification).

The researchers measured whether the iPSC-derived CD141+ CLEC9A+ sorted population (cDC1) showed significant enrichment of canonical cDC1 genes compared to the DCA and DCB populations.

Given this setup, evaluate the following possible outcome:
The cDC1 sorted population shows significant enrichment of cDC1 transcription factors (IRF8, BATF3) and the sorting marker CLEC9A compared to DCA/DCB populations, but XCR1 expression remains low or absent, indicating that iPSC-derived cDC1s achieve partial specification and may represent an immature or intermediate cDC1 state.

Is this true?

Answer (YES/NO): NO